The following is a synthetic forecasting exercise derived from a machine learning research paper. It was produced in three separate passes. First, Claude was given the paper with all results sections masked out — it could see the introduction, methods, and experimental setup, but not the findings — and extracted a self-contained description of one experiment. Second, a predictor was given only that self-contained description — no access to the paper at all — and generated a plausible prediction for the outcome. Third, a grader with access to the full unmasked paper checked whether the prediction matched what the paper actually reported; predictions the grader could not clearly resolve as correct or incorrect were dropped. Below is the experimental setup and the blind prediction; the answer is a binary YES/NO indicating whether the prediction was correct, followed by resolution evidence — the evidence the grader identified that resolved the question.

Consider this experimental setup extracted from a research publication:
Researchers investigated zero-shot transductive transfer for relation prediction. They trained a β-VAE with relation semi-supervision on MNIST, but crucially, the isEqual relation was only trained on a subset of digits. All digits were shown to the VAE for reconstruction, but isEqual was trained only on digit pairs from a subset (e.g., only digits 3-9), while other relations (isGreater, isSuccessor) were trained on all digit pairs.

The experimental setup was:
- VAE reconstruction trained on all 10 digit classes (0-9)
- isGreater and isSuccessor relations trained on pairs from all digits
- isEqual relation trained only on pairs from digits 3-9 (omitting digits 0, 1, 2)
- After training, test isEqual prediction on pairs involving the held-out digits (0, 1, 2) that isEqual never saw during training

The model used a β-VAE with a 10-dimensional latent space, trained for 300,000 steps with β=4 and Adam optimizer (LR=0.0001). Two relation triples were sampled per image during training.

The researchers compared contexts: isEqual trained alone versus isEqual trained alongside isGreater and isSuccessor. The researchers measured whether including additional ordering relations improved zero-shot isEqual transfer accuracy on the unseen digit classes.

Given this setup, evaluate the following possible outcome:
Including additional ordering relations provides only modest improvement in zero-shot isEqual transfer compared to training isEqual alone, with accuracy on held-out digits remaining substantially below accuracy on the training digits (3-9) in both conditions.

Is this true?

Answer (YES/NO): NO